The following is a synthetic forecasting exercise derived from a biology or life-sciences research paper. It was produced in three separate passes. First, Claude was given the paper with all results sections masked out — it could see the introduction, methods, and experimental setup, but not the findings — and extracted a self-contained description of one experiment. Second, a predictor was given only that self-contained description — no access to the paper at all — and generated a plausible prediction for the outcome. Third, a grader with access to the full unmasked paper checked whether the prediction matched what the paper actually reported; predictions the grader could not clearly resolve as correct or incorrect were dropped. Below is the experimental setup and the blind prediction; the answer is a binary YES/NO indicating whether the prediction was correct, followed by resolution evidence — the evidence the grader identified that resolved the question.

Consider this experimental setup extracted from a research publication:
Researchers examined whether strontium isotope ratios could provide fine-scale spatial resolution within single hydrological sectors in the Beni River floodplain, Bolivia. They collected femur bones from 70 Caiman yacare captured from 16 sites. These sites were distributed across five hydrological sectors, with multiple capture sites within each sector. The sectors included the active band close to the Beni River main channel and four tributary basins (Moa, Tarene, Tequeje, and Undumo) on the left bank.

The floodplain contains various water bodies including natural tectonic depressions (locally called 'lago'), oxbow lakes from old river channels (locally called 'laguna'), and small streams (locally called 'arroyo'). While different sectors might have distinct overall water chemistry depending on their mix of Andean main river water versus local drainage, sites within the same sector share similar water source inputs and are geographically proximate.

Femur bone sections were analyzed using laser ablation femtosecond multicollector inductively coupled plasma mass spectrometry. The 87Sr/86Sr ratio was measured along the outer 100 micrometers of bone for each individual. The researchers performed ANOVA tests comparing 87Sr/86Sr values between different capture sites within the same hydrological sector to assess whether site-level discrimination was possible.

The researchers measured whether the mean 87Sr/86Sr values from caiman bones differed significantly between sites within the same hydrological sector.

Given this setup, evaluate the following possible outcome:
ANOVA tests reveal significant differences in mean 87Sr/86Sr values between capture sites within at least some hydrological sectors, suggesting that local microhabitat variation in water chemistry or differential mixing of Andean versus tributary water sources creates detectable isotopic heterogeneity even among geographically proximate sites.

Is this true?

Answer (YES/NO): YES